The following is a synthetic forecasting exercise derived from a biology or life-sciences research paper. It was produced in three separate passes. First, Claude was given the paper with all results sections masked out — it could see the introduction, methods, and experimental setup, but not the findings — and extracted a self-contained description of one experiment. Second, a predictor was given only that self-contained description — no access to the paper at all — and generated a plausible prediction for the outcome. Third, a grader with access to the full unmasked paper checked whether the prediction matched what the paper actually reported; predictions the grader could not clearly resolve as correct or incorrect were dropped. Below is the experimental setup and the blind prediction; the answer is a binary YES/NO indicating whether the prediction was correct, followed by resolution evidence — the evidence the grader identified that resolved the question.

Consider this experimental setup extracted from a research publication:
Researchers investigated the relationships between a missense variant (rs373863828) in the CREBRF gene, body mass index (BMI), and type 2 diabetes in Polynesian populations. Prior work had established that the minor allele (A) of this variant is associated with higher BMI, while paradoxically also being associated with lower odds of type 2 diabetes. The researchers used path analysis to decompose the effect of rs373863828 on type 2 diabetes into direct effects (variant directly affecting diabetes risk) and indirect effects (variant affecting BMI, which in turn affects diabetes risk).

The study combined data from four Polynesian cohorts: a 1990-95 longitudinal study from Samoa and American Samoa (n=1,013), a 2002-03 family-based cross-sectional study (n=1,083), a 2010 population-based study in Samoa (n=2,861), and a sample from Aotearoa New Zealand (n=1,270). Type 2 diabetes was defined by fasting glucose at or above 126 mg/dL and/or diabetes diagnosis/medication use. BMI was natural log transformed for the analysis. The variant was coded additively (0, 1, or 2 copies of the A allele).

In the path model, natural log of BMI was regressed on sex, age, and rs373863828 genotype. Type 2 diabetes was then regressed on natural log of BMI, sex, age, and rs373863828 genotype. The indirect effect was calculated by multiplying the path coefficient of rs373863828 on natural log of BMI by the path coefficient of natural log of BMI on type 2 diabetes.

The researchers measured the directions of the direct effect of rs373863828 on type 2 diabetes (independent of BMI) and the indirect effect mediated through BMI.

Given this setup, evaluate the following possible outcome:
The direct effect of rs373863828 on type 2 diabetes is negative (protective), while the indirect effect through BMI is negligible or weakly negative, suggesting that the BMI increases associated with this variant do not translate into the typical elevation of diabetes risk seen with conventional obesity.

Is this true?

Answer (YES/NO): NO